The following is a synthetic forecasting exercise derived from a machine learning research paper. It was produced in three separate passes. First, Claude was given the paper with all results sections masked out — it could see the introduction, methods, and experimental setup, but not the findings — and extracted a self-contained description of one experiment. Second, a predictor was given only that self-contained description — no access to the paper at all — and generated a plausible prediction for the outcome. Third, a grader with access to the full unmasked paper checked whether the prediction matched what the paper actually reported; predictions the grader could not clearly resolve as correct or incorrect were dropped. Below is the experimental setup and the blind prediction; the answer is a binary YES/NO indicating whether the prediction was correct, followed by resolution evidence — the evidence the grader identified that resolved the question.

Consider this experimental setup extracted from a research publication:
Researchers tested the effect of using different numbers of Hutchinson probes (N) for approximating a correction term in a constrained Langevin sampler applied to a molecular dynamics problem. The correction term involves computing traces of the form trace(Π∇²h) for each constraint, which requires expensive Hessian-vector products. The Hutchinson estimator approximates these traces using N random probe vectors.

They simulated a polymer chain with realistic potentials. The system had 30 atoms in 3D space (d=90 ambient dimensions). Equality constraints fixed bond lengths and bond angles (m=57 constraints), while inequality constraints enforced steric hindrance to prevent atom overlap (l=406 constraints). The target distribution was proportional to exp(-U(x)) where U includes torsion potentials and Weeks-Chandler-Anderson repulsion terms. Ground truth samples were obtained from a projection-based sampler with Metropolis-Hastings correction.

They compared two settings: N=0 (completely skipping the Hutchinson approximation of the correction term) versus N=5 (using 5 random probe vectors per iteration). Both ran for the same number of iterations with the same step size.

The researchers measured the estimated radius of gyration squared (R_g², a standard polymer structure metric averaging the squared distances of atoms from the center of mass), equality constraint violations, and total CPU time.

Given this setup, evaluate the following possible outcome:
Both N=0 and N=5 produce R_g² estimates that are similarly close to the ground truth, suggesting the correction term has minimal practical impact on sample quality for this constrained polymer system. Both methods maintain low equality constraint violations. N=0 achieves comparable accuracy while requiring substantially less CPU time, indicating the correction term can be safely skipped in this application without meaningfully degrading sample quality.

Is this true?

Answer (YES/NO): YES